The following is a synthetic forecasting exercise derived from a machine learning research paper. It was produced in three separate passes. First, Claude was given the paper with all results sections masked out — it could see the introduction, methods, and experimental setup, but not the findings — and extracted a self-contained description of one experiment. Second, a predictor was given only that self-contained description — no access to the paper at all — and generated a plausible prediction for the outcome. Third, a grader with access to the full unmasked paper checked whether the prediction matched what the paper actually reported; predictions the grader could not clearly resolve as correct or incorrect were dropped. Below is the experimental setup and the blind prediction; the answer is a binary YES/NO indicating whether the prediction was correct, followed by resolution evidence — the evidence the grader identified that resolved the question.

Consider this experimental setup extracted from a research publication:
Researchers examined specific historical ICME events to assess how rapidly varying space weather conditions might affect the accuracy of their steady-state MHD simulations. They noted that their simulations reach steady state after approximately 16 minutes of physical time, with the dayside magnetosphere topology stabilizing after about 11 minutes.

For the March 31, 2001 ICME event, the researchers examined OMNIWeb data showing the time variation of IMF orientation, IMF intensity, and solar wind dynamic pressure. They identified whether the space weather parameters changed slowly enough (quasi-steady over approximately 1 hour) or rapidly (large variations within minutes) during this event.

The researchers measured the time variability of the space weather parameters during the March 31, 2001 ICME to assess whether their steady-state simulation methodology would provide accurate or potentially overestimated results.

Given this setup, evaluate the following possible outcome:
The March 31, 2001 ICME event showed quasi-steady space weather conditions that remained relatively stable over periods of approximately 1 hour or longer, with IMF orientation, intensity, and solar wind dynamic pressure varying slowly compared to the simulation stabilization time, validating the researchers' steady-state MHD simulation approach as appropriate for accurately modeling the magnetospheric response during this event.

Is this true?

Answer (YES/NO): NO